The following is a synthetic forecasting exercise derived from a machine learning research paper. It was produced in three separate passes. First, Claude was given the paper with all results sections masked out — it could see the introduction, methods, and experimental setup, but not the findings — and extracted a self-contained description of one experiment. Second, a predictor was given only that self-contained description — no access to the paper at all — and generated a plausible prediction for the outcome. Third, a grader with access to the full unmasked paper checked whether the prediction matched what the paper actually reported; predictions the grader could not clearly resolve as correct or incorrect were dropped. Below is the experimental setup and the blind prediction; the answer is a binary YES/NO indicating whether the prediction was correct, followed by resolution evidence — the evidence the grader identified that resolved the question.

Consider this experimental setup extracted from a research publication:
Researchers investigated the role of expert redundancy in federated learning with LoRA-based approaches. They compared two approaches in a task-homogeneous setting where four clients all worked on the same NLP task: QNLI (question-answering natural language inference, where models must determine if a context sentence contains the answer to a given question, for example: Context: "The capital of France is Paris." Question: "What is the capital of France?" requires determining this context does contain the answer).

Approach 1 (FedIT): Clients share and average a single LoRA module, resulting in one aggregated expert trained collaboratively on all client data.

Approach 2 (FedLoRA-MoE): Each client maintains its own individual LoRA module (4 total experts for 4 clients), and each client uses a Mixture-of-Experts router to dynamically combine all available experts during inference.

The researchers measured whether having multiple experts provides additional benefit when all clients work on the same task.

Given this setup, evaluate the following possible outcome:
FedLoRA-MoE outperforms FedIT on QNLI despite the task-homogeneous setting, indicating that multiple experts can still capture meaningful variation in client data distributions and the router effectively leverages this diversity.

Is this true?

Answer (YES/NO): NO